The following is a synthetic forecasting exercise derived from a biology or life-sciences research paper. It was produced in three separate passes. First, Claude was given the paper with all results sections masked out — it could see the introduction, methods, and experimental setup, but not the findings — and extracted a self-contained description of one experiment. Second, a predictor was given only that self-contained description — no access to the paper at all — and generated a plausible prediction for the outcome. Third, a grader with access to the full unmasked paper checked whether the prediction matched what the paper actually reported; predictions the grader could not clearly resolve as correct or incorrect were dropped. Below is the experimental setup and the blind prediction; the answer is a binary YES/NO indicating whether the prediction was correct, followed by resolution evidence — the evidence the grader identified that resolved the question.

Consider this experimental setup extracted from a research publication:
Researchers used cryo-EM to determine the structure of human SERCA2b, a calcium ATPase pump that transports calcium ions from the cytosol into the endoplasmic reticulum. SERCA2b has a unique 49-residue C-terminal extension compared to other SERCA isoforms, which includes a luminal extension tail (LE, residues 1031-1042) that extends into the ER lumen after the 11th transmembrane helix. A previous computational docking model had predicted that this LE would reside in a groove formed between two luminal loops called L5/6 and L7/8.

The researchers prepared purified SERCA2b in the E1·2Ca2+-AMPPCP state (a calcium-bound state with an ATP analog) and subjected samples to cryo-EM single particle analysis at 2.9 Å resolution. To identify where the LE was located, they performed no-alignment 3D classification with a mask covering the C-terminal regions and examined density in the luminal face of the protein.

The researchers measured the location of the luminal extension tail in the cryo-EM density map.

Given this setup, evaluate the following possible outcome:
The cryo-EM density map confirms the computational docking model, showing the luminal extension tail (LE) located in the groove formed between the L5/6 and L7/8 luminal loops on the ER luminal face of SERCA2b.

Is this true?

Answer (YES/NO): NO